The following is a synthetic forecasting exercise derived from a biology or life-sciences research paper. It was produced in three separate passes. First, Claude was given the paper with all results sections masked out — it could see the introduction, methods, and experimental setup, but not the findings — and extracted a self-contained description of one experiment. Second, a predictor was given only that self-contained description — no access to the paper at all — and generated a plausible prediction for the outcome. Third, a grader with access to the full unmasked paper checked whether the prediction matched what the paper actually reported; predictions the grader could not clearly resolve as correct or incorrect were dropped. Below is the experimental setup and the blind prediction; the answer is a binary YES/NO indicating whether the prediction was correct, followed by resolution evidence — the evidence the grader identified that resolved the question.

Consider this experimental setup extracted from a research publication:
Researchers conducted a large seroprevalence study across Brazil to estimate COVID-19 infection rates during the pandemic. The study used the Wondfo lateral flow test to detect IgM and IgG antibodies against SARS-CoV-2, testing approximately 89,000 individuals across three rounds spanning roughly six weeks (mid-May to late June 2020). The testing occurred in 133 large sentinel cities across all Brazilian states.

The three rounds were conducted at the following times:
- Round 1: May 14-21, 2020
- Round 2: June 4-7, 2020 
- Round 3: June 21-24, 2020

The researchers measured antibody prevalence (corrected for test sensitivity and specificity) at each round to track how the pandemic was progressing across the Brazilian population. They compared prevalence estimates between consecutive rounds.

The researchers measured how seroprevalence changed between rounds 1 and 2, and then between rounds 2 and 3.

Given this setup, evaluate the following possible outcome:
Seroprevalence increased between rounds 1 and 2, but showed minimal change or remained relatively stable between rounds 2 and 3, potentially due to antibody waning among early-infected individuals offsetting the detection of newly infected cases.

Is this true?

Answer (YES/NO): YES